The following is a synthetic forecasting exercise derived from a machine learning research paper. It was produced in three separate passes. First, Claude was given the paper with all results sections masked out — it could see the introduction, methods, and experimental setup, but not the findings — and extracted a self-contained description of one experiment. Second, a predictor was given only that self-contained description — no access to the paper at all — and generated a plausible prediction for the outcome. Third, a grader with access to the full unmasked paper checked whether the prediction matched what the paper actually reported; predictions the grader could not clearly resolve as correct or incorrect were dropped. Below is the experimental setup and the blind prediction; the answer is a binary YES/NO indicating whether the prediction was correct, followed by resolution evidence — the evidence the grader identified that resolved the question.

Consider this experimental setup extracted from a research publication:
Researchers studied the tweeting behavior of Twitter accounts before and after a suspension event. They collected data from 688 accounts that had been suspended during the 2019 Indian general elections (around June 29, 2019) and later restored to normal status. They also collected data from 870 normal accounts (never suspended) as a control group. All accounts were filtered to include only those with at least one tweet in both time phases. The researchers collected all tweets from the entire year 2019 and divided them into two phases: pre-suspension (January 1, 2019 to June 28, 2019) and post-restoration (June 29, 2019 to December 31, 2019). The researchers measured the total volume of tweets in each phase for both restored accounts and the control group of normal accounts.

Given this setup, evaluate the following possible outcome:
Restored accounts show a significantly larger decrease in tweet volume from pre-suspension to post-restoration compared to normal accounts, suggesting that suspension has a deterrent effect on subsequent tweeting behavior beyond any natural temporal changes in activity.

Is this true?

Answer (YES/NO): YES